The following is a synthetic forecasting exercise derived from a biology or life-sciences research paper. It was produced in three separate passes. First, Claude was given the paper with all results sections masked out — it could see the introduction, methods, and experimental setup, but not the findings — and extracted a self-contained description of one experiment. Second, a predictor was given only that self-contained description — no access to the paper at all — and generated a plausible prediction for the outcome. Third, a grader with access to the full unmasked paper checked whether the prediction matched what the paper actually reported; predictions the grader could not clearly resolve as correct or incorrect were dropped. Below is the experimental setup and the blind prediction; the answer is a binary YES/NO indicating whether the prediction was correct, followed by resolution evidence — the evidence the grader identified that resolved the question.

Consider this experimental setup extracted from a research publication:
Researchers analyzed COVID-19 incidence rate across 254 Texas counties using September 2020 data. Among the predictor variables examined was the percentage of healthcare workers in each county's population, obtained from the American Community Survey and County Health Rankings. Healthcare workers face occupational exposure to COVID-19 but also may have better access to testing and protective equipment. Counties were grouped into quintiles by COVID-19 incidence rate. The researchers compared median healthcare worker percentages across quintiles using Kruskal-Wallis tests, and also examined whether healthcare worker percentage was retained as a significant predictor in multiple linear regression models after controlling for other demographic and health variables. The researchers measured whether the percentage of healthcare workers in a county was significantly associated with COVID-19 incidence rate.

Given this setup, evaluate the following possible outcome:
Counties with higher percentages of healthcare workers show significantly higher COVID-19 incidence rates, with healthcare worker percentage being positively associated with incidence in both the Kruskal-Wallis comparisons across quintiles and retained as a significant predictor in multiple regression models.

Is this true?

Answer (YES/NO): NO